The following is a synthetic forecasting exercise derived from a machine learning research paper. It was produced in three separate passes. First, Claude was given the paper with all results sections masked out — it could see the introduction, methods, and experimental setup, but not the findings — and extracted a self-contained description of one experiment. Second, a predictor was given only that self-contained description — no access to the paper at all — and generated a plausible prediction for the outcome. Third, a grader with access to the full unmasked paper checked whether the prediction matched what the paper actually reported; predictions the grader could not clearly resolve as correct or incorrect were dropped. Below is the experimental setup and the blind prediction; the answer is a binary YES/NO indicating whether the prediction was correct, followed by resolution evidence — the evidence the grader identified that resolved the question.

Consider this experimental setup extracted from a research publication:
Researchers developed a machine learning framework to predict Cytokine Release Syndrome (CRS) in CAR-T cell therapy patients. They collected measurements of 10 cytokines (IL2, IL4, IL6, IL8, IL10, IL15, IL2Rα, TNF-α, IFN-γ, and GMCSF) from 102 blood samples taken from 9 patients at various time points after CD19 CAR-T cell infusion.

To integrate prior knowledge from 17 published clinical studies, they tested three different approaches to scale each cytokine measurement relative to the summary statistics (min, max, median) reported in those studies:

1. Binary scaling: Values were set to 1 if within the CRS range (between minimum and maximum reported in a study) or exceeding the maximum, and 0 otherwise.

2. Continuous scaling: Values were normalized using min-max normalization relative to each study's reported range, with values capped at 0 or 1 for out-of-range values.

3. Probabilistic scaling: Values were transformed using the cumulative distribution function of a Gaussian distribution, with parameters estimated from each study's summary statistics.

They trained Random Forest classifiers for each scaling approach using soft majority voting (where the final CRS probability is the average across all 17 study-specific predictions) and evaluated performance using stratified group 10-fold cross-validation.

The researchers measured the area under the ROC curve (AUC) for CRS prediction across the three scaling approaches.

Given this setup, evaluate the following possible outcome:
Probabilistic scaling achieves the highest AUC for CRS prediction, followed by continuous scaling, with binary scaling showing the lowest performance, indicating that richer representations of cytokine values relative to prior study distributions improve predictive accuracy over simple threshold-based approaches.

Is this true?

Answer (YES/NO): YES